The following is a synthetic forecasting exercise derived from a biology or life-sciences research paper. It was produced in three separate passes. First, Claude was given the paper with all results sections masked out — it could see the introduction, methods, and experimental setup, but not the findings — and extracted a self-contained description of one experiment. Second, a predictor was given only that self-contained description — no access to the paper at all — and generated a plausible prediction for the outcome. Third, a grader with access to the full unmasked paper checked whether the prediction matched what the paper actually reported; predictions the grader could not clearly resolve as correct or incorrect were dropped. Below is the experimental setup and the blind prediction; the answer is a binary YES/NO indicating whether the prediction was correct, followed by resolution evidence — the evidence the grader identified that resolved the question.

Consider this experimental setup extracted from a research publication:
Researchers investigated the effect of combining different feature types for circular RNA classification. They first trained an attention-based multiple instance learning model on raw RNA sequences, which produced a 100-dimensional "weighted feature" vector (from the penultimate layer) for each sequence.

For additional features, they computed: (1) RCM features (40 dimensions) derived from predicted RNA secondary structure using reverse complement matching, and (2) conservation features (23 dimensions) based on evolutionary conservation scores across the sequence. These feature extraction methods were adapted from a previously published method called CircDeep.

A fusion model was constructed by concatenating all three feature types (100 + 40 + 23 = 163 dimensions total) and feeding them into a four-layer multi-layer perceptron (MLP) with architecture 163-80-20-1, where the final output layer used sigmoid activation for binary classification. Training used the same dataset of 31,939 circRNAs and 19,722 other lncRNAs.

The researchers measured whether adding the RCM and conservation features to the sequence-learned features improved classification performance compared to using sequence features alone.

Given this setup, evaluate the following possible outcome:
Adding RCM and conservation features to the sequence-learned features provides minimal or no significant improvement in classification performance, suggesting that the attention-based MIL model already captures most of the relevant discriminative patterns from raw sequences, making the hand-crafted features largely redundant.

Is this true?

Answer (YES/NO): NO